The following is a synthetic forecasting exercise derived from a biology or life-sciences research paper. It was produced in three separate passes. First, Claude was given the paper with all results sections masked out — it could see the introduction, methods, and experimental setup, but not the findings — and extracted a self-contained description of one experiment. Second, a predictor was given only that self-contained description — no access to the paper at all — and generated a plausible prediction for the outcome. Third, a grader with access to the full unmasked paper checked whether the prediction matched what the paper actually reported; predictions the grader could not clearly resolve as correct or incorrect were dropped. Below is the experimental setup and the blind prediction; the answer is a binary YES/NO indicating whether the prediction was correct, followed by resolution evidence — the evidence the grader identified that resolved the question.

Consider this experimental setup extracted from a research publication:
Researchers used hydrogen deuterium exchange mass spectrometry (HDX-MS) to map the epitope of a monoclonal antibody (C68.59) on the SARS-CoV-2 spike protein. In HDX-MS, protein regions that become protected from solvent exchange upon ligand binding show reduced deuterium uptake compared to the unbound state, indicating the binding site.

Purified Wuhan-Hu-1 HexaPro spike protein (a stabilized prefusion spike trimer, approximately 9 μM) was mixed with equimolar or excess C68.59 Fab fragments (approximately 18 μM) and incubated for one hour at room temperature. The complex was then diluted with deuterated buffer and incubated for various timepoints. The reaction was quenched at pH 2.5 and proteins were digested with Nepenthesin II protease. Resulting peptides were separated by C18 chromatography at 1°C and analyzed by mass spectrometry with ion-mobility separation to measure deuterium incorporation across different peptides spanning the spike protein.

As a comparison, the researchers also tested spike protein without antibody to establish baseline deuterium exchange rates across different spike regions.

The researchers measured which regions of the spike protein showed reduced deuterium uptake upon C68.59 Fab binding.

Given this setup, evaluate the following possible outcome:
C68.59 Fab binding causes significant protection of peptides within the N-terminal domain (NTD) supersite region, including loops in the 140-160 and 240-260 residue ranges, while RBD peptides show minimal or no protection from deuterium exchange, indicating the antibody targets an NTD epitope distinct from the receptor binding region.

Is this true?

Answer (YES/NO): NO